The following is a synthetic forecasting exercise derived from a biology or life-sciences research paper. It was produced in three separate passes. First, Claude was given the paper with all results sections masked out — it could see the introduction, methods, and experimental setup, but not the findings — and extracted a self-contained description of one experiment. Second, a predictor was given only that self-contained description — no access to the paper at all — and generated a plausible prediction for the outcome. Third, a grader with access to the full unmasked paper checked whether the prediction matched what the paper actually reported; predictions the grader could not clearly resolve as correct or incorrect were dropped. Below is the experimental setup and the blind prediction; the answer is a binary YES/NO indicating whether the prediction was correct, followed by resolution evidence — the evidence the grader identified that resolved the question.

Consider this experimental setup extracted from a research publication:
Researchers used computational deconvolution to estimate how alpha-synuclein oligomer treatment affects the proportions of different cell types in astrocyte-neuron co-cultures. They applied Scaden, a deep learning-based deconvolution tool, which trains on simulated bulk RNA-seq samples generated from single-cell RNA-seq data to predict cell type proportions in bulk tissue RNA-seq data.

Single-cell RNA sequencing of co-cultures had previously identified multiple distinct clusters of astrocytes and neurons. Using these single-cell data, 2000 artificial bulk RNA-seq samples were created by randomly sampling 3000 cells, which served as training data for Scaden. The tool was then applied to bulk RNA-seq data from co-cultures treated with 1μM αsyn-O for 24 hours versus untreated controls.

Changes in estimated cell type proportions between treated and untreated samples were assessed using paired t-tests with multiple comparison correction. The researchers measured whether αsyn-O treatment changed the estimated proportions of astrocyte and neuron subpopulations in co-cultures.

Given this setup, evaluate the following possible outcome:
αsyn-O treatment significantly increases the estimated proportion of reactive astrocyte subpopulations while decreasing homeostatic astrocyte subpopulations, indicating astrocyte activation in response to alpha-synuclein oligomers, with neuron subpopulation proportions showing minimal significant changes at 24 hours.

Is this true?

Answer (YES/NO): YES